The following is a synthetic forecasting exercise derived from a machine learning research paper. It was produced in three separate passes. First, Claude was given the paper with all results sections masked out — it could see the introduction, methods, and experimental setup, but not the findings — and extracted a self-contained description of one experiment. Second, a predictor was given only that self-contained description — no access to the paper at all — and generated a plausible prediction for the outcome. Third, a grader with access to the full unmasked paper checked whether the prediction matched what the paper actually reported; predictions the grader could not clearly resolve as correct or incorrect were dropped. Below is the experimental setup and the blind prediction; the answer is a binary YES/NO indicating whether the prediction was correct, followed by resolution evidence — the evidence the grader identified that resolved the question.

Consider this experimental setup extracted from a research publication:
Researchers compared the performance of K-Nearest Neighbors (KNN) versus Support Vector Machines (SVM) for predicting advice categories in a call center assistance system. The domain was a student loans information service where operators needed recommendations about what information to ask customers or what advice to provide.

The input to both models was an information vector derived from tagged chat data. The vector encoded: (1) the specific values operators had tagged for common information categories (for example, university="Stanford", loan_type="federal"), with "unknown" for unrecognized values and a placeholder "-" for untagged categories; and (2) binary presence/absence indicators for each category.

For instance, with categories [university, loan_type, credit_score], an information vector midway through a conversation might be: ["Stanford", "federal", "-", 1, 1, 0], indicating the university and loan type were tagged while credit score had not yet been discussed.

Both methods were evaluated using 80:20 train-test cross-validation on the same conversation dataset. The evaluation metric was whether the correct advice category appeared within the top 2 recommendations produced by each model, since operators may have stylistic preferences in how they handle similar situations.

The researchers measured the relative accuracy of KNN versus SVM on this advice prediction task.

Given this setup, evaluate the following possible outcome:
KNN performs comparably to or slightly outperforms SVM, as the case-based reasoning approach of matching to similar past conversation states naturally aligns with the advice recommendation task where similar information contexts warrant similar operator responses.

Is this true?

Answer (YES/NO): NO